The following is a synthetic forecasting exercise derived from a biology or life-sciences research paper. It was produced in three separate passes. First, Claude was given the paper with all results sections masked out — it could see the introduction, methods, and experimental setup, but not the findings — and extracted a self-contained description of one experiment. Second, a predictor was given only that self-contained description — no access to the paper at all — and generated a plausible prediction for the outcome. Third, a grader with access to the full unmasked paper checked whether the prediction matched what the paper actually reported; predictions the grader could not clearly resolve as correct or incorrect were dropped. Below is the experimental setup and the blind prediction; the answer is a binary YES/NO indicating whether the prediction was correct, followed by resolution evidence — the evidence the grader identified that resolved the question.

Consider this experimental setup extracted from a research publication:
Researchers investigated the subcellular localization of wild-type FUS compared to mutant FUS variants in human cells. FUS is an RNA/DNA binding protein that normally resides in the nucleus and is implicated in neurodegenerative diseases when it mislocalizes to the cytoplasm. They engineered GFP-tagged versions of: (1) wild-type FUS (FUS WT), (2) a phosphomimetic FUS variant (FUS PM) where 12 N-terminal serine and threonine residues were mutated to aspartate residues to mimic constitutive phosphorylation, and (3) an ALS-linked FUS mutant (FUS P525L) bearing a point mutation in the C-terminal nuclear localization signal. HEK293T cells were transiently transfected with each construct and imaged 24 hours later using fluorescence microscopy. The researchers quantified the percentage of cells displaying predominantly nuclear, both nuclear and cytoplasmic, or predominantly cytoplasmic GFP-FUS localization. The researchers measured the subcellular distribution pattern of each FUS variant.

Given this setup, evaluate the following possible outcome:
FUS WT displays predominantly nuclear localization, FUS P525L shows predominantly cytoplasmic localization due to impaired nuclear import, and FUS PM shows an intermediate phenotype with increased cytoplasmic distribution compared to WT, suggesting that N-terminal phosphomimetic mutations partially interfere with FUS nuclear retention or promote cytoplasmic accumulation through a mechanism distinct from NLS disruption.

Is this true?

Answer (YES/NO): NO